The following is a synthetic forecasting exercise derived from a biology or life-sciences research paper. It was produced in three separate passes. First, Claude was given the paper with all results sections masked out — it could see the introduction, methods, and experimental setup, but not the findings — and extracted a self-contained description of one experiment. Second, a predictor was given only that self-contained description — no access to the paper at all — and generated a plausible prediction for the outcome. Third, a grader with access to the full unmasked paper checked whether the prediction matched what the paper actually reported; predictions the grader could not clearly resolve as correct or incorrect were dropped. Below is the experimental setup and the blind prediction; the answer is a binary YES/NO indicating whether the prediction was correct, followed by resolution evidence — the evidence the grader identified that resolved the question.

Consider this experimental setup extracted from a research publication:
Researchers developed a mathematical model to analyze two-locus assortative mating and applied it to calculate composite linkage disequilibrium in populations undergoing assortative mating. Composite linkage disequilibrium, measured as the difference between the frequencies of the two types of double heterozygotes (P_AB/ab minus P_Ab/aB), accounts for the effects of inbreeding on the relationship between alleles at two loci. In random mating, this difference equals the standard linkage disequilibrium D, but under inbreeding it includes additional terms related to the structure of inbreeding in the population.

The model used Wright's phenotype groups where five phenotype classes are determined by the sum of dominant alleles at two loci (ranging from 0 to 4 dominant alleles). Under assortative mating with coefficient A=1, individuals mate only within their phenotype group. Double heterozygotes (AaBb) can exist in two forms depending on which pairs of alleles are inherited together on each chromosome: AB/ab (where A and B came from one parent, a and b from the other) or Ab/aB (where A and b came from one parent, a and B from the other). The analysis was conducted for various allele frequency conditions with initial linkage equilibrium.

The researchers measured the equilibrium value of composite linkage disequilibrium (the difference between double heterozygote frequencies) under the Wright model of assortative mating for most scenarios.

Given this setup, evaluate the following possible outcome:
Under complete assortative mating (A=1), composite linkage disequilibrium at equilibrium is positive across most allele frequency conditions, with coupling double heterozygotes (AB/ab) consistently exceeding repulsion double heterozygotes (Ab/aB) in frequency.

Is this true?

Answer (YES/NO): NO